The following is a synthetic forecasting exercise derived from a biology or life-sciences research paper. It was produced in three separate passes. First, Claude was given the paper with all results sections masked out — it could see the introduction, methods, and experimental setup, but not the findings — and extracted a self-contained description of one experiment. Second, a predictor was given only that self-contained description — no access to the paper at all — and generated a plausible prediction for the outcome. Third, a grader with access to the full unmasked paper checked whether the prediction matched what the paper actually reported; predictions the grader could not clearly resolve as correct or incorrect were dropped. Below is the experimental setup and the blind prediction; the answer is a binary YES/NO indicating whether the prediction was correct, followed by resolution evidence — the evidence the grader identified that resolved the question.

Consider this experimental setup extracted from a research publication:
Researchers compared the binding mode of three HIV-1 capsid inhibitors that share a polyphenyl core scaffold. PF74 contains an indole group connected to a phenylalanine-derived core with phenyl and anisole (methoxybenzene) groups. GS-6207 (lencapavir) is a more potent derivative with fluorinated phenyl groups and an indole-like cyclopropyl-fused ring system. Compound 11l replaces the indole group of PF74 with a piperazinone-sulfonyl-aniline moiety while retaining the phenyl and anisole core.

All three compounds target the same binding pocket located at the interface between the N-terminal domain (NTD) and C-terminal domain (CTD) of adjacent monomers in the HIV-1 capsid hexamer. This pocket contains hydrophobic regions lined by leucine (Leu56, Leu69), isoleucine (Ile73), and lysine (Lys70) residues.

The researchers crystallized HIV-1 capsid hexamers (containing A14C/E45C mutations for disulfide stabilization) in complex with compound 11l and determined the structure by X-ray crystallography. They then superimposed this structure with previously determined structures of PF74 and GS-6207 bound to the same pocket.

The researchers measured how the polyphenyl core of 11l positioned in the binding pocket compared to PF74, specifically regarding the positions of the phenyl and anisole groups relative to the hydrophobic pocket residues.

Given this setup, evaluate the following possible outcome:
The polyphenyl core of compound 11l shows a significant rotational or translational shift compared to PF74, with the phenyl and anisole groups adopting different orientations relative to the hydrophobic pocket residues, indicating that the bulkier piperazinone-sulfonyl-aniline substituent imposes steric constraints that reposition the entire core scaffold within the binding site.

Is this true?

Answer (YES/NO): NO